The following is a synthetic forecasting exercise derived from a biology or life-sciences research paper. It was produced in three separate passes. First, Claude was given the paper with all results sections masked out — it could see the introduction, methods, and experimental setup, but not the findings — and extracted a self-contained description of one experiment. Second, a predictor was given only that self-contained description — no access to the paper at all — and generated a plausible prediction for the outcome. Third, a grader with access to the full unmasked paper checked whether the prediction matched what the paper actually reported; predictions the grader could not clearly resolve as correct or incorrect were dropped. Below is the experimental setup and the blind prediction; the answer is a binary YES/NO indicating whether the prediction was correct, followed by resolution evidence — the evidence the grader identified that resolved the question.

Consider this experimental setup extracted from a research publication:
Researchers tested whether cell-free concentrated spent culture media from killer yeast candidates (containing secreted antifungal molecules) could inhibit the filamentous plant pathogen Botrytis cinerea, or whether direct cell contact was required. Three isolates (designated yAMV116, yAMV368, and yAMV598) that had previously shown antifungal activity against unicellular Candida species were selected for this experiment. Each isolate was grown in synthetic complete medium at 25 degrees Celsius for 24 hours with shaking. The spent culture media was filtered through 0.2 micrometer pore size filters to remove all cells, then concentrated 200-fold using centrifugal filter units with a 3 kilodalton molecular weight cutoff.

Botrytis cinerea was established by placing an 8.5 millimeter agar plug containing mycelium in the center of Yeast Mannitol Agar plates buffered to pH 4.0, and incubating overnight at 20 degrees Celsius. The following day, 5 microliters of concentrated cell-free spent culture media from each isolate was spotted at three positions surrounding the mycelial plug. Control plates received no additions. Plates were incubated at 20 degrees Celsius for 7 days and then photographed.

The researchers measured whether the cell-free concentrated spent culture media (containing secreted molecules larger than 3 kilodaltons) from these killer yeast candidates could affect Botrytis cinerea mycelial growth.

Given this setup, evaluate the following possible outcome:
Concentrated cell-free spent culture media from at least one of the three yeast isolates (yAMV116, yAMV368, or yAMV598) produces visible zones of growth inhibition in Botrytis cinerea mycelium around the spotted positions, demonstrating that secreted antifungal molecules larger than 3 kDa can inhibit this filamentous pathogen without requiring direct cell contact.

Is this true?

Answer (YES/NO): YES